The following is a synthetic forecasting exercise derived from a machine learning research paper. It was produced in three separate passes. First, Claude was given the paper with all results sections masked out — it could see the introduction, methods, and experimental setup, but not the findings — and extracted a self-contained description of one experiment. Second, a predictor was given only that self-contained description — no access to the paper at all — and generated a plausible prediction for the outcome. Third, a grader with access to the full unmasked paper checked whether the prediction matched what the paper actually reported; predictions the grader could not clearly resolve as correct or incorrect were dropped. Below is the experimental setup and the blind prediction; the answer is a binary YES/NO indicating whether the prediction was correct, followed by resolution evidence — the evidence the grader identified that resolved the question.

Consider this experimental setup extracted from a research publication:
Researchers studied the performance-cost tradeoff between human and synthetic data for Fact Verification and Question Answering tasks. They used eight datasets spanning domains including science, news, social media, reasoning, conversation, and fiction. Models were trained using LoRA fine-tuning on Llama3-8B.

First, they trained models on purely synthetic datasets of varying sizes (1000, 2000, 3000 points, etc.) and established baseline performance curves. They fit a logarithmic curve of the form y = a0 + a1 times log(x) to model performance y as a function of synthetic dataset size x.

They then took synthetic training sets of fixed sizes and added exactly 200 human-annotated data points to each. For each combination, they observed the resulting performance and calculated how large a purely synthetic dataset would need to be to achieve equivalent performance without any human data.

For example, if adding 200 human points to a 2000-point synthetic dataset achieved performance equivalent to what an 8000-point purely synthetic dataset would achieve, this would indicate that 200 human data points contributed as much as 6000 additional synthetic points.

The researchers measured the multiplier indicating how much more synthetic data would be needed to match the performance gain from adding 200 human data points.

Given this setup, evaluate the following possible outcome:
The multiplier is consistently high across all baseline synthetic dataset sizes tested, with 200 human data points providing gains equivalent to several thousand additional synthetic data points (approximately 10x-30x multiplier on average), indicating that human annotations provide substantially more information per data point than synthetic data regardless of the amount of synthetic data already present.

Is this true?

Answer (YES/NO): NO